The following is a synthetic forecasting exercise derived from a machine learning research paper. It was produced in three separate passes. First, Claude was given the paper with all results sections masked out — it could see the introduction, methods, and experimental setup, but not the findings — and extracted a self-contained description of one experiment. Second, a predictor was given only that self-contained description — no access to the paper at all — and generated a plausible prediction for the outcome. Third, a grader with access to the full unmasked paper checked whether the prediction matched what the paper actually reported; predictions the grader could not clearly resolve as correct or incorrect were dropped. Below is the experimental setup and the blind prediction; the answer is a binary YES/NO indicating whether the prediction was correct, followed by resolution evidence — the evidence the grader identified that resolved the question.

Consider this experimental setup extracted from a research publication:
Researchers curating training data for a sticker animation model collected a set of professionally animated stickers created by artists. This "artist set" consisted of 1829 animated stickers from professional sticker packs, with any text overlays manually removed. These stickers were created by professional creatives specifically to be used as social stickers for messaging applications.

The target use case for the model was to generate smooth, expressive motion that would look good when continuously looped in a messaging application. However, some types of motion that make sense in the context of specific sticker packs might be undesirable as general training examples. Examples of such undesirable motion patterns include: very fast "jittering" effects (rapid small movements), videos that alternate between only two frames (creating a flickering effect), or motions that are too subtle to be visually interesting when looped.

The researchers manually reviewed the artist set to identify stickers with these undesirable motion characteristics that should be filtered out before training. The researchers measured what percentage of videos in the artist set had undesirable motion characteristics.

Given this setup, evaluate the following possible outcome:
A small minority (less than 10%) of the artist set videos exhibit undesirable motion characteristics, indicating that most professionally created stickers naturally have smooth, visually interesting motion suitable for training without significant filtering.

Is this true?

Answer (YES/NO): NO